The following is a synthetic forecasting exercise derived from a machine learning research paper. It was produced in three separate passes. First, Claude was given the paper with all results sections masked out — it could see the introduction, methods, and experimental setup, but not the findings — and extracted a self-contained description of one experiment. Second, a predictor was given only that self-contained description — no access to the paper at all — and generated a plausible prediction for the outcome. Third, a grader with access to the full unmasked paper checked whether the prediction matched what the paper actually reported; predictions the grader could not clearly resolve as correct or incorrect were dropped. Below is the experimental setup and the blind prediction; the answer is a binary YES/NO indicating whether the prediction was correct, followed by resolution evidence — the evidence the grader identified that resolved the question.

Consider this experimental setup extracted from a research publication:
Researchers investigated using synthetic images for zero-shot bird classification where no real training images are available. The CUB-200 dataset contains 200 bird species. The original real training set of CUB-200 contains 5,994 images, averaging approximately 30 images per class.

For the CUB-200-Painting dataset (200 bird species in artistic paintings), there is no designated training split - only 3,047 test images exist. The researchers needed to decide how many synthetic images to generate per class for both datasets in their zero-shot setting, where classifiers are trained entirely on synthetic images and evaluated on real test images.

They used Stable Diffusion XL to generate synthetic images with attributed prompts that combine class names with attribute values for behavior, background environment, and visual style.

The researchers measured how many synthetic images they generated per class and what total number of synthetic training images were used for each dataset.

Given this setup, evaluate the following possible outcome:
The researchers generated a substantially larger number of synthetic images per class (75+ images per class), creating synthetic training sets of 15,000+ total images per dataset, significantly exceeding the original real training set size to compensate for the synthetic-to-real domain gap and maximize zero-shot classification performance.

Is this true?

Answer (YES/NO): NO